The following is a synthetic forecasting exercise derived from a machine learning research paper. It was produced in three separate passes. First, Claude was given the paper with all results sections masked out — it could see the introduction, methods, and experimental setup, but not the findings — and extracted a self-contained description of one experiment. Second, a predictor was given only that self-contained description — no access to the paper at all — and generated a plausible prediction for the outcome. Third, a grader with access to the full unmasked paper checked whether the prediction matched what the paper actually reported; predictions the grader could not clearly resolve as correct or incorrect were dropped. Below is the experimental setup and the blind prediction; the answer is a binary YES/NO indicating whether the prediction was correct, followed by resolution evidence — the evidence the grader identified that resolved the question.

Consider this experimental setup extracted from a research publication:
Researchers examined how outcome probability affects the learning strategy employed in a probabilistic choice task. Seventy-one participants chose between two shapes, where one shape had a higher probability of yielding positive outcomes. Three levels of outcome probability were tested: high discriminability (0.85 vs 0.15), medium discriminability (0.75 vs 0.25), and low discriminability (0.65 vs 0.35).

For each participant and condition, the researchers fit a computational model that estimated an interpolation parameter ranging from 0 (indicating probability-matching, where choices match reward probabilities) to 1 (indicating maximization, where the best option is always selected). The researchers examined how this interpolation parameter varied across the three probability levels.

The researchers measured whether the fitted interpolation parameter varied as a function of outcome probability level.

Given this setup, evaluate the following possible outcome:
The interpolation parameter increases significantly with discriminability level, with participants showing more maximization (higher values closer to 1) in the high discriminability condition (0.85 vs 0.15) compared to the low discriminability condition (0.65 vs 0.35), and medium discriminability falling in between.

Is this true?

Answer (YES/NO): NO